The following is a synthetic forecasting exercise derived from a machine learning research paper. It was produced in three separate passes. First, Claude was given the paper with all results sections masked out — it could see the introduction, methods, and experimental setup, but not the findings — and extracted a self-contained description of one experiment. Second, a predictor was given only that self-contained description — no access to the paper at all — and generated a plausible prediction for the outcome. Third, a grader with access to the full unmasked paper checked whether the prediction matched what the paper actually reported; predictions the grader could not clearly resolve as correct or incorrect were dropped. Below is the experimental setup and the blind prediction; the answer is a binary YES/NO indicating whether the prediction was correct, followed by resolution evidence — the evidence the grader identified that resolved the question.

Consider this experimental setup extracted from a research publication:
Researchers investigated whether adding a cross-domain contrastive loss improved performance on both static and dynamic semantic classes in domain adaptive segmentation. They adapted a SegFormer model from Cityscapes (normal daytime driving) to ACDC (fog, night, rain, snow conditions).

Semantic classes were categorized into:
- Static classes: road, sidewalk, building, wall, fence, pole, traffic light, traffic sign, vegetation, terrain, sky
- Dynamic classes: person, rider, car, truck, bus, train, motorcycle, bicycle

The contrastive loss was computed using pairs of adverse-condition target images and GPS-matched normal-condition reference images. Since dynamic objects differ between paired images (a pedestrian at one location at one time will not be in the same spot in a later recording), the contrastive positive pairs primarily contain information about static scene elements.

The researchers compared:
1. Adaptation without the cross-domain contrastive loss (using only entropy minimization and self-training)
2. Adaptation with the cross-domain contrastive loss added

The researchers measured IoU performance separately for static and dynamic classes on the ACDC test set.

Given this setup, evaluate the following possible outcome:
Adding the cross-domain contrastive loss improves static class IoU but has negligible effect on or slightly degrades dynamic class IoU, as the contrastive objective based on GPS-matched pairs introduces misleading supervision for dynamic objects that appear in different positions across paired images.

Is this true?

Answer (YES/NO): NO